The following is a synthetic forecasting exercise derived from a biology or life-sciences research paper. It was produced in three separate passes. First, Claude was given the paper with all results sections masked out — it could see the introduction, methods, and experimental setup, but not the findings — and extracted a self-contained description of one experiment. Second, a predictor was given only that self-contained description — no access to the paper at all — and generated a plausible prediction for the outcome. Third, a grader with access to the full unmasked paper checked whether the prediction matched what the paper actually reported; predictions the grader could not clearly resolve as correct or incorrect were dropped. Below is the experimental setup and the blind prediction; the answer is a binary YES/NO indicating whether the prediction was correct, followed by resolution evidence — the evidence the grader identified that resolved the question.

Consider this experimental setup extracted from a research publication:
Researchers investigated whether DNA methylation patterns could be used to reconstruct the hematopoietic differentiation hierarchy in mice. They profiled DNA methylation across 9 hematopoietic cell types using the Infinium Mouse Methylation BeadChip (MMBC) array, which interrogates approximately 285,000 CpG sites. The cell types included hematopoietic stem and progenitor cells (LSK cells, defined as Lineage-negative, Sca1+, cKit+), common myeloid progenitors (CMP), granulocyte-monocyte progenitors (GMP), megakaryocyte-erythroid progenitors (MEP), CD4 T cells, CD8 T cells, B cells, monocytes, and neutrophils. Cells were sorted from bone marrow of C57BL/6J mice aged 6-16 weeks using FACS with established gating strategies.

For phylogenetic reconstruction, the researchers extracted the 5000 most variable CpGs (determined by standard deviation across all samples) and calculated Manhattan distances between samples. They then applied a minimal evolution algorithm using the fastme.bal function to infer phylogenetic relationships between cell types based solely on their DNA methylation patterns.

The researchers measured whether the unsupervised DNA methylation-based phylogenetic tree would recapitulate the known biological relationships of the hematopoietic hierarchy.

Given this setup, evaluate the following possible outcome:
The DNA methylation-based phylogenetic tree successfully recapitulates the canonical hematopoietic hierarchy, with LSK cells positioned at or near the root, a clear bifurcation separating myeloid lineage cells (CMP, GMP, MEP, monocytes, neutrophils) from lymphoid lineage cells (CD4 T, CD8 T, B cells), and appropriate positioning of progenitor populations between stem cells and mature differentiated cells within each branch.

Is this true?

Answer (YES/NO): YES